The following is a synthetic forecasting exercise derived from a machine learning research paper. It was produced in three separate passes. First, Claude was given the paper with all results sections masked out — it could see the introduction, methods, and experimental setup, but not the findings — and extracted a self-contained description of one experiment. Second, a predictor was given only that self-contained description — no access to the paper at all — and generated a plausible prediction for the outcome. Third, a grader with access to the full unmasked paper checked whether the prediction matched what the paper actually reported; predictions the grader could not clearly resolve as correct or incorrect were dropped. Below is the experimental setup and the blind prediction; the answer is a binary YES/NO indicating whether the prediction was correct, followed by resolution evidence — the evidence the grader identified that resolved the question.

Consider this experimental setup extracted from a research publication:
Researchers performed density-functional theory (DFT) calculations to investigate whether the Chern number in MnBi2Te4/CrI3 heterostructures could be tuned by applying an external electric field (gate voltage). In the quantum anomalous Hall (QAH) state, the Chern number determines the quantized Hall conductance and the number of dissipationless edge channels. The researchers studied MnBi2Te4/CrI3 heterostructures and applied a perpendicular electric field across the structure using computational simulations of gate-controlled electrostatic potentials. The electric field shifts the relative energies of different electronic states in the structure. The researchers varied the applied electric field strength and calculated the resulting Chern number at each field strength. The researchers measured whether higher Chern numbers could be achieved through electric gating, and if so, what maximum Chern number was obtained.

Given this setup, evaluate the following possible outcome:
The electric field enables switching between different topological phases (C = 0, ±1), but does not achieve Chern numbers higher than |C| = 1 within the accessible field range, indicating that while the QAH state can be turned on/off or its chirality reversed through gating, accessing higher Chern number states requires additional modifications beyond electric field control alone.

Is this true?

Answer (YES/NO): NO